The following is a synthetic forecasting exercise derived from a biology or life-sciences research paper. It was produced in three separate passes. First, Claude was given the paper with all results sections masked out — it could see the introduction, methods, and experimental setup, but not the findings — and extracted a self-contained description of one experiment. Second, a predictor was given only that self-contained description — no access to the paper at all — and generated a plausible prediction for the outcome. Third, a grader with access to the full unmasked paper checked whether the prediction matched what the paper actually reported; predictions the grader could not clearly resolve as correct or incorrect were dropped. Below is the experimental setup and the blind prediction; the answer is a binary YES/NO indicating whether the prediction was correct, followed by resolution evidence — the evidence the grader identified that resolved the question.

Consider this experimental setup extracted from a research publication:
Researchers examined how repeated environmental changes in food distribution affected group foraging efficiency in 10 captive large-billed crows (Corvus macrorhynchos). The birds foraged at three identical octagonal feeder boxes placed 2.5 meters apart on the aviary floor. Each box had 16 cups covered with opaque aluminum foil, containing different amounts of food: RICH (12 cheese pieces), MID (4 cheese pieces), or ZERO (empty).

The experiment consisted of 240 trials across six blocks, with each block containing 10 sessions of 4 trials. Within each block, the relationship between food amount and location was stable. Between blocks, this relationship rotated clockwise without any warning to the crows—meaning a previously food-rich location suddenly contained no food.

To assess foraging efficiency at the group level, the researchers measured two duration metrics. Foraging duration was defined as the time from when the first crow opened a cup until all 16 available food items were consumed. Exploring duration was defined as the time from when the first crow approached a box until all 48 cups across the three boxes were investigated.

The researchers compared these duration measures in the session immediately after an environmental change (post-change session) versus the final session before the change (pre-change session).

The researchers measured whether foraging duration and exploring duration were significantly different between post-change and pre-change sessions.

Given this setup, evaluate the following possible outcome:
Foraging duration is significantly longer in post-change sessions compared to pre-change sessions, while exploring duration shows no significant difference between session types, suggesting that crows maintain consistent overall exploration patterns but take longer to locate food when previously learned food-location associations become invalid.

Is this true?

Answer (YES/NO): NO